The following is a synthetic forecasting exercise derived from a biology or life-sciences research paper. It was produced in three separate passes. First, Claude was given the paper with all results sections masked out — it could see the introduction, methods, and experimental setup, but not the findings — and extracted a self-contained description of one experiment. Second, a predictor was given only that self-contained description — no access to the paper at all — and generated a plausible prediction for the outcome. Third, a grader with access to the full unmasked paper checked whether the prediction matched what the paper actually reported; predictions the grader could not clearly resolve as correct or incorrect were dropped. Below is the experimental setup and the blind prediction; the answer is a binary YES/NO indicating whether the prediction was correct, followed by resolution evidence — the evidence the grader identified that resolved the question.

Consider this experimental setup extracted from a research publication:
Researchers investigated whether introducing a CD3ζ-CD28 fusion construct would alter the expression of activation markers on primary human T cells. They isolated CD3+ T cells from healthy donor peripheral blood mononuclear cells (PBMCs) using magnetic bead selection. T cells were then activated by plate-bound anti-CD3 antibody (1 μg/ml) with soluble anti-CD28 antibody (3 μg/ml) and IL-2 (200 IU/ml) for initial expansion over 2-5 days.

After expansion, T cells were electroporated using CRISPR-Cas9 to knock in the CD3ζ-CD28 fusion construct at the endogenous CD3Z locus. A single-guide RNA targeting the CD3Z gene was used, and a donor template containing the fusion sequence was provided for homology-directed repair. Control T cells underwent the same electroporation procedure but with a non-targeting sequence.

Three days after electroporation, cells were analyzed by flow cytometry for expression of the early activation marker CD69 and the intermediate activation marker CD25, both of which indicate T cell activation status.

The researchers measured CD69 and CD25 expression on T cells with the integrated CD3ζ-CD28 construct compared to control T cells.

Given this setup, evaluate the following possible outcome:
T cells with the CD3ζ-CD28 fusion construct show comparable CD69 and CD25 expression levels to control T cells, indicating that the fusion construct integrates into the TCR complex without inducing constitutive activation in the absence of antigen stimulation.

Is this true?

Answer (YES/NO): NO